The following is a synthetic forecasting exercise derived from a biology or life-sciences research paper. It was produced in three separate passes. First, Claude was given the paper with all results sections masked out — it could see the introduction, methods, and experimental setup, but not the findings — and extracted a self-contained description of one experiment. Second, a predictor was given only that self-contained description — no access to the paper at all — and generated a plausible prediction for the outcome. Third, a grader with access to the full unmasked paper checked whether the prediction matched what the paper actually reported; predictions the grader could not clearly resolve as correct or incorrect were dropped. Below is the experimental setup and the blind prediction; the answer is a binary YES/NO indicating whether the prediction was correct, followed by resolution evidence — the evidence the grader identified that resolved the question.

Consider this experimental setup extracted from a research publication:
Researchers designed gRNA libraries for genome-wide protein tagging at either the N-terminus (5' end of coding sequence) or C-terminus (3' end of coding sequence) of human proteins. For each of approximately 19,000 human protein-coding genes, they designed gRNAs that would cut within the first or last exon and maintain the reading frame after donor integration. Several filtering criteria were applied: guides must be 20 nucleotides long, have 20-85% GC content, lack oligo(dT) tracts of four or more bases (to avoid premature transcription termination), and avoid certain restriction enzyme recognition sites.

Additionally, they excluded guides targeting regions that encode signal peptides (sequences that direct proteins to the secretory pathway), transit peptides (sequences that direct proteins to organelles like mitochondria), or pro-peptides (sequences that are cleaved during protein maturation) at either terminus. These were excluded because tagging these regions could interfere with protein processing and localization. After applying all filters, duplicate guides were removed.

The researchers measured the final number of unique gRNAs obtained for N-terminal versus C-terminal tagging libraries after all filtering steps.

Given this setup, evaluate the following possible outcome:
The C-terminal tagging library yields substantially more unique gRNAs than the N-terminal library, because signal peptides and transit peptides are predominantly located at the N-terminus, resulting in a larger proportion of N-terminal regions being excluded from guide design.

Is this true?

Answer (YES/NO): YES